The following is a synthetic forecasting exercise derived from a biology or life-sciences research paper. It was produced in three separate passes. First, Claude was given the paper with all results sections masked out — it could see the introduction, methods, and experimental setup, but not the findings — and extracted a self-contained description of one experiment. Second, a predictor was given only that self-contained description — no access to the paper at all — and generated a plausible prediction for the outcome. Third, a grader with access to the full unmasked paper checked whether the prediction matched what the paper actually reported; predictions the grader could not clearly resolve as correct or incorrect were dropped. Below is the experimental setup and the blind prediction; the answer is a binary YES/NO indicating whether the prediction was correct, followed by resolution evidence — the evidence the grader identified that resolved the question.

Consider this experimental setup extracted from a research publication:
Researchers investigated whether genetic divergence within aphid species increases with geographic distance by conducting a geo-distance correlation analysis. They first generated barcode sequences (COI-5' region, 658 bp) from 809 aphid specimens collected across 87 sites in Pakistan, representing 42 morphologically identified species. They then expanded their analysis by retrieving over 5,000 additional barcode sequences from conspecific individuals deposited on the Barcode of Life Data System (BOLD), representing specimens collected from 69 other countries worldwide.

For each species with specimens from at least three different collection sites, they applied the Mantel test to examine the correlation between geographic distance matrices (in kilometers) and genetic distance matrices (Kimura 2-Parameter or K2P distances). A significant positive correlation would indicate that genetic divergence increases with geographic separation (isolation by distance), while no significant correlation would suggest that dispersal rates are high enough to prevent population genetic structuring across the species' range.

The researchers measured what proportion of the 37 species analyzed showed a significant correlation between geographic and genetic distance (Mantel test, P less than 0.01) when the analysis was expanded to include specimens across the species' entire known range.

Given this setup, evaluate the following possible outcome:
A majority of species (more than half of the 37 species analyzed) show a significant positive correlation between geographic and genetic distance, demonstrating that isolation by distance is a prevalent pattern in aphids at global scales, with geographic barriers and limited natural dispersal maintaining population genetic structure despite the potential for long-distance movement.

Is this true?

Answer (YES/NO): YES